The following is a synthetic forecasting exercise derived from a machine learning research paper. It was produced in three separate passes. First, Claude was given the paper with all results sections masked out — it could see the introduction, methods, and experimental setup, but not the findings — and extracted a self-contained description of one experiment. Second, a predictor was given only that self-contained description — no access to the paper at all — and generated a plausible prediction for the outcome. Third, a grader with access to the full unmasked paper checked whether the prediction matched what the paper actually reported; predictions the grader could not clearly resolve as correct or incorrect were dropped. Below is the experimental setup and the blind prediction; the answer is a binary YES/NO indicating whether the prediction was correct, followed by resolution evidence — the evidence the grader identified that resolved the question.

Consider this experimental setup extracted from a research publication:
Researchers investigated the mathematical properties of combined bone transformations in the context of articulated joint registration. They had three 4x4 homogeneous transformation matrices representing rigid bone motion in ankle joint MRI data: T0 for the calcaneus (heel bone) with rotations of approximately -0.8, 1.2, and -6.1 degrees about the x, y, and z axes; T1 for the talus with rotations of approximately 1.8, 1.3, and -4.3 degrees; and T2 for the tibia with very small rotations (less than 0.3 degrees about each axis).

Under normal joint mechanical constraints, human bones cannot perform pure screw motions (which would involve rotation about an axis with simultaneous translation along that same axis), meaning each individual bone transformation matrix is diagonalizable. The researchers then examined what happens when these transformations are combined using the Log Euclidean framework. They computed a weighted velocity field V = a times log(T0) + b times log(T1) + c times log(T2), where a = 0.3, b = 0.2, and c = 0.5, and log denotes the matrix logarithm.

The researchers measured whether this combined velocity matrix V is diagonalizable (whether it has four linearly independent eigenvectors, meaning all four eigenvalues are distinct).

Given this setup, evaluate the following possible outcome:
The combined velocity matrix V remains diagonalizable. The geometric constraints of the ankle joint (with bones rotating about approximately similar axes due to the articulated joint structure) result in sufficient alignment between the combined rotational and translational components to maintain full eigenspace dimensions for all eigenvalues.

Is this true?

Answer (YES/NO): YES